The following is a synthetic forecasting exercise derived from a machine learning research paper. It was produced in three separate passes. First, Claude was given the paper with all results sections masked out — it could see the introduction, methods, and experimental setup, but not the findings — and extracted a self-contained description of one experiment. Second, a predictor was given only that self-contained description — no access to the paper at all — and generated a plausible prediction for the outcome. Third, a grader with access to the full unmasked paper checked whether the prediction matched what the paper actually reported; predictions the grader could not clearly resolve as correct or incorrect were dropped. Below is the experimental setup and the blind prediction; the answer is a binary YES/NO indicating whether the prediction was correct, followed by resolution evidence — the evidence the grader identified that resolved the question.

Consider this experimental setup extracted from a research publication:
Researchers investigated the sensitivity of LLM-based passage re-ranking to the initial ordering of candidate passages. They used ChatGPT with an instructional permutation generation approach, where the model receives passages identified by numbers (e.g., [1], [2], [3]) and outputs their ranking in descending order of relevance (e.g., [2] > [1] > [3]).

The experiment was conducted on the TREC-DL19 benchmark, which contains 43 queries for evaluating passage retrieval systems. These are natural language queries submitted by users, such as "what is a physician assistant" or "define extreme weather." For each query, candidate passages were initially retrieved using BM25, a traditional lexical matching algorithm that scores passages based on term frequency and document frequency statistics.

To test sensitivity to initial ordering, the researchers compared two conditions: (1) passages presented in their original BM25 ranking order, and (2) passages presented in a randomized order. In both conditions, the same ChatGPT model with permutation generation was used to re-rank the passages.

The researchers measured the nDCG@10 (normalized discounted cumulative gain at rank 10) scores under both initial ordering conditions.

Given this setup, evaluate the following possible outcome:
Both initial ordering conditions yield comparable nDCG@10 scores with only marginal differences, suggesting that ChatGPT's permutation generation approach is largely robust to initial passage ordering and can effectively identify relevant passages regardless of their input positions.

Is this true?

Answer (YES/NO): NO